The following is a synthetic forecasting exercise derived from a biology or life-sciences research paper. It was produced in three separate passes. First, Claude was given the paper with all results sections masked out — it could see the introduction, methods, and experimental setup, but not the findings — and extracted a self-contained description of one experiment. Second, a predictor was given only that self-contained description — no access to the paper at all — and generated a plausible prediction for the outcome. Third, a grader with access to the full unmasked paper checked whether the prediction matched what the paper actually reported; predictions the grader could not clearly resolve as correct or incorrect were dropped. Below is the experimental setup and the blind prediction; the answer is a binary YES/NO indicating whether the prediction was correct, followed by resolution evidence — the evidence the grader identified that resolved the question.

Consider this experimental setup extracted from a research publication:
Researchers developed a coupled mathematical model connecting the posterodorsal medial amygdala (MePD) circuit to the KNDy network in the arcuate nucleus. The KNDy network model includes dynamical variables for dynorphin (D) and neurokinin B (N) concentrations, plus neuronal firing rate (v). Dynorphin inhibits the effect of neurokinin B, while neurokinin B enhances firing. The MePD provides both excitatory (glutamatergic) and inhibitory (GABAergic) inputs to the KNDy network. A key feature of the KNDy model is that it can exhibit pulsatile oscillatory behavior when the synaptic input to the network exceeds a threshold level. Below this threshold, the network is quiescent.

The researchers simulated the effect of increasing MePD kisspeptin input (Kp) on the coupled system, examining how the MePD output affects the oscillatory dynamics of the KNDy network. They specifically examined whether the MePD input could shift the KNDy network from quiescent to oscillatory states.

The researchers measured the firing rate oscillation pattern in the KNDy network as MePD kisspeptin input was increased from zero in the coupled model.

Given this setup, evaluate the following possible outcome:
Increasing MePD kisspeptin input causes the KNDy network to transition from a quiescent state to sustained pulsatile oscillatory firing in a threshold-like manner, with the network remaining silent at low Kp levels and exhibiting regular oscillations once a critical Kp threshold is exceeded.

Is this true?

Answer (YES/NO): NO